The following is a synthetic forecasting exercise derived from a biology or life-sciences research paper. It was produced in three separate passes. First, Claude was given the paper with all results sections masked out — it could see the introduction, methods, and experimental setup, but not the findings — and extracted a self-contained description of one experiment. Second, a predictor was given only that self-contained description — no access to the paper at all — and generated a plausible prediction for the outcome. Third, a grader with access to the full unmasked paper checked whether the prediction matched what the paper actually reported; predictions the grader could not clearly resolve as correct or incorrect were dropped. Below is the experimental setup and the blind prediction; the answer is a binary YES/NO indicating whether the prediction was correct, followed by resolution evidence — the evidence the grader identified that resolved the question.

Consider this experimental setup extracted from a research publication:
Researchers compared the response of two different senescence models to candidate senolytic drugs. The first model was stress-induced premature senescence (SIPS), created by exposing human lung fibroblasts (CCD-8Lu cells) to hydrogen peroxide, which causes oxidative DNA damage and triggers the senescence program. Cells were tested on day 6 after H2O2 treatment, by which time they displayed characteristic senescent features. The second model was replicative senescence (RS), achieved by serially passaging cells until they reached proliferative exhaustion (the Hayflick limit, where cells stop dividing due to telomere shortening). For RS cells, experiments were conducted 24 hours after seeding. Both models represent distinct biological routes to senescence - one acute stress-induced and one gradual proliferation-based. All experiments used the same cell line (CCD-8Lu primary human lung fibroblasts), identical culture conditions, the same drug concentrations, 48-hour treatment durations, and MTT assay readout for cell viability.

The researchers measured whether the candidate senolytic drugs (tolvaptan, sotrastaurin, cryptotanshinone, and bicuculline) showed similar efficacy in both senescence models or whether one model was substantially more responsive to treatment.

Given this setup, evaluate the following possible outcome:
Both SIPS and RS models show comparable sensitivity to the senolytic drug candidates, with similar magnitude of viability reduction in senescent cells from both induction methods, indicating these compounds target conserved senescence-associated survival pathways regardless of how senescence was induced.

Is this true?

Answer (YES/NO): NO